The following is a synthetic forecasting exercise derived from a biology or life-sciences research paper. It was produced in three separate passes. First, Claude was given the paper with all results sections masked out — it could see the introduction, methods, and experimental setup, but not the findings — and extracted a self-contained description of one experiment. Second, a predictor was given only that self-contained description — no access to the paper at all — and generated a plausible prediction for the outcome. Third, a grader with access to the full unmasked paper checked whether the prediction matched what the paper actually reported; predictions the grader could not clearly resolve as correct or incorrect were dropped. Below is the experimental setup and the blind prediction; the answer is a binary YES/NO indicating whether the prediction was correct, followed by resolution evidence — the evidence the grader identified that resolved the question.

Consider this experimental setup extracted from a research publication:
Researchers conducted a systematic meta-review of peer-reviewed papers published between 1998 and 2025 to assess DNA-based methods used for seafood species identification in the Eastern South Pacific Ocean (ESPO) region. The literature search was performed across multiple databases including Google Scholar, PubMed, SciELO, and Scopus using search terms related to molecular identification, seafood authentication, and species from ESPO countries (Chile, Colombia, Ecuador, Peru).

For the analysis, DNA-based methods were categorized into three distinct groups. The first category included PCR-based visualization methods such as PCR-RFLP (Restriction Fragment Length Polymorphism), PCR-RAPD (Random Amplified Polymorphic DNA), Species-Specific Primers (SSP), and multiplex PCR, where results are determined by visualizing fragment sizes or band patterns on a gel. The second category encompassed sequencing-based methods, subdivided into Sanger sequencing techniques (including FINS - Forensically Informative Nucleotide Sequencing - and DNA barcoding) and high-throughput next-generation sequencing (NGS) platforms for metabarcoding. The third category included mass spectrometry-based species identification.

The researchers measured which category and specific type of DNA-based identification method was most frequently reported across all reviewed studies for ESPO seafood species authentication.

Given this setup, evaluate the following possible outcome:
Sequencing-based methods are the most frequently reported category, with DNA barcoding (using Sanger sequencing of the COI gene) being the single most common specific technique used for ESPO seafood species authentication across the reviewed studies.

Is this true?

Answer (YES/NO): YES